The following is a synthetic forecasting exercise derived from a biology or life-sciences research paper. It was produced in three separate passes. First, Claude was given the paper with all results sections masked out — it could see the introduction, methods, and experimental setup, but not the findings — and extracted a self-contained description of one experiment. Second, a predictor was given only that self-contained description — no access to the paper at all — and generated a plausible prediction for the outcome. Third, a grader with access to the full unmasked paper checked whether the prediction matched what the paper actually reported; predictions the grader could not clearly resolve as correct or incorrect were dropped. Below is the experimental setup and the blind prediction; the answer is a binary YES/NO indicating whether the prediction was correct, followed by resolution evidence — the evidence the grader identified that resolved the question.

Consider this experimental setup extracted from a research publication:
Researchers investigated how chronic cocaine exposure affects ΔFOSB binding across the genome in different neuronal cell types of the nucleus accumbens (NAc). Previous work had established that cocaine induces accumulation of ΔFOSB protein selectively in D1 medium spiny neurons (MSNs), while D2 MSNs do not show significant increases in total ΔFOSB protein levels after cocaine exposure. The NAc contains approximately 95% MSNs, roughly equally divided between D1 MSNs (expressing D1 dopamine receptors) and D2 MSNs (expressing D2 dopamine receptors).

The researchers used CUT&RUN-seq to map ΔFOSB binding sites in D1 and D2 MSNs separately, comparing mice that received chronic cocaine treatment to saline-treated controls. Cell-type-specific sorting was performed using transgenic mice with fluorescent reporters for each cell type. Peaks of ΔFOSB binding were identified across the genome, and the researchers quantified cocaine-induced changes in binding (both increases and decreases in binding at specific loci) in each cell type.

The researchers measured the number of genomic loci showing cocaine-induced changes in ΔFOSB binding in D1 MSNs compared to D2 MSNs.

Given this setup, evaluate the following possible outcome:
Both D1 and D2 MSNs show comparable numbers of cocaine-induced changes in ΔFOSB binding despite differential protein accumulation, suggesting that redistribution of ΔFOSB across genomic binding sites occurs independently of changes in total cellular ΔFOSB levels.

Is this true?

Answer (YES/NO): YES